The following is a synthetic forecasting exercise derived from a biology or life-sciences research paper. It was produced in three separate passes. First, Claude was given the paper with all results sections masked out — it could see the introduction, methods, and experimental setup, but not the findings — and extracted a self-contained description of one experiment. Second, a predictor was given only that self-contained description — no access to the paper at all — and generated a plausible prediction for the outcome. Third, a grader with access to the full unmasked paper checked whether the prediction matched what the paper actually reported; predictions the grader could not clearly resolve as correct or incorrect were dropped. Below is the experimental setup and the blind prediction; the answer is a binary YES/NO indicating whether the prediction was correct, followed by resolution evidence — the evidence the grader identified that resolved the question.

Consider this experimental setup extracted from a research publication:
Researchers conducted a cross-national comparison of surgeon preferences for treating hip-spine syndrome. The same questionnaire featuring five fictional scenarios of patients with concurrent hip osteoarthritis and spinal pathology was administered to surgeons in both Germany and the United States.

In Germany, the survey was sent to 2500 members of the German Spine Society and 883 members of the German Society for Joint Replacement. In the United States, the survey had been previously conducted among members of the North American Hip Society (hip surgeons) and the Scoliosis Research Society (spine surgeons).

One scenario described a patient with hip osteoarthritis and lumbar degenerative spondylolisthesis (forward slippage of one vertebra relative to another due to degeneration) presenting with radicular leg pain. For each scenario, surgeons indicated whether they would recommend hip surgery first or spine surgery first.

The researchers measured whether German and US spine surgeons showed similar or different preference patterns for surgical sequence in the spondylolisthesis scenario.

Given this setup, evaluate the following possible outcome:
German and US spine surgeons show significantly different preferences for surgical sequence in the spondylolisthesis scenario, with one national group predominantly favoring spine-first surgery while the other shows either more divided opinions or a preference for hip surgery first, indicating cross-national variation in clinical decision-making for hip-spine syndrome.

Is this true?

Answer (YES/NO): NO